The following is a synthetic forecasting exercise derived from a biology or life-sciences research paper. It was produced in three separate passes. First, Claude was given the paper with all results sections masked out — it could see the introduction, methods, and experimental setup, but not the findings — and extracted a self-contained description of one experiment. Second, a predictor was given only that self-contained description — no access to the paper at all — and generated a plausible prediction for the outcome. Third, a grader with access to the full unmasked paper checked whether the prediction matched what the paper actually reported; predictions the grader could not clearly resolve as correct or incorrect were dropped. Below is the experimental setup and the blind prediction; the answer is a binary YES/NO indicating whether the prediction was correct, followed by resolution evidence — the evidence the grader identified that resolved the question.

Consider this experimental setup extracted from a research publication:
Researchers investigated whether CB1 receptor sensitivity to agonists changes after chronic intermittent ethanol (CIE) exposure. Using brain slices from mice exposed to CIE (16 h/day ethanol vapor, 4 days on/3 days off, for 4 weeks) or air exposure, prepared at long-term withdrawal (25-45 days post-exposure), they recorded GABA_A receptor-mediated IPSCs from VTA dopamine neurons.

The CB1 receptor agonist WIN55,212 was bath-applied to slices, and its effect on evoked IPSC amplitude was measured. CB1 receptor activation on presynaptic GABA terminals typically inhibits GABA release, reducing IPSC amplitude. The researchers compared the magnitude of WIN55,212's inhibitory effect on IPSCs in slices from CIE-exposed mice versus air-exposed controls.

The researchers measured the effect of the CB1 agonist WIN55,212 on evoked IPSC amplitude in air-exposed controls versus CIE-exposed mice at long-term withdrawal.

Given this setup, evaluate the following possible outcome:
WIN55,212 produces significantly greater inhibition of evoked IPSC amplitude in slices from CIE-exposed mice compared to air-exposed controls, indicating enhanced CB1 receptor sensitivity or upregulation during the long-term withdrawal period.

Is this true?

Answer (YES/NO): NO